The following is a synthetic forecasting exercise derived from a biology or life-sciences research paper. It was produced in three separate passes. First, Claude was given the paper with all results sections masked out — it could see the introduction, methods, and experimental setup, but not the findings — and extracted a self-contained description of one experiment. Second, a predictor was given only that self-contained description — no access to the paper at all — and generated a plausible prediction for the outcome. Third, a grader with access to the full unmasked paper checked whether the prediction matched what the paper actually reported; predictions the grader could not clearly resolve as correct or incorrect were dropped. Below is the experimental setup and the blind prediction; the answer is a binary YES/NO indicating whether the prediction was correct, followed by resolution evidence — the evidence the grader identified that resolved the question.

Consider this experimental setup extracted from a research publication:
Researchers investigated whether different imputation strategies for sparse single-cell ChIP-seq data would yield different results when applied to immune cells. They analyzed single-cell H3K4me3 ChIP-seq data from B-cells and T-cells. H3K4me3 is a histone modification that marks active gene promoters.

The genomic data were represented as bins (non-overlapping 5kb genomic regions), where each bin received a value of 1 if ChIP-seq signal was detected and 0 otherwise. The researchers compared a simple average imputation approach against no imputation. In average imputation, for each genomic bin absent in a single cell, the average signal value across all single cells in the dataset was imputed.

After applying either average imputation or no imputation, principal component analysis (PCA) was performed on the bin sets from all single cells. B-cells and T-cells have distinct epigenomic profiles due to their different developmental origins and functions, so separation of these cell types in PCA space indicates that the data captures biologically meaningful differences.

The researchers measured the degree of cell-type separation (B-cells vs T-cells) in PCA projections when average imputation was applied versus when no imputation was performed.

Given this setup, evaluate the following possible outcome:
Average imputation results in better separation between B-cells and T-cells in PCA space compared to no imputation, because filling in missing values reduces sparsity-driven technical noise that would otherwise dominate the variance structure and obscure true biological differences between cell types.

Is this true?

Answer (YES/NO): NO